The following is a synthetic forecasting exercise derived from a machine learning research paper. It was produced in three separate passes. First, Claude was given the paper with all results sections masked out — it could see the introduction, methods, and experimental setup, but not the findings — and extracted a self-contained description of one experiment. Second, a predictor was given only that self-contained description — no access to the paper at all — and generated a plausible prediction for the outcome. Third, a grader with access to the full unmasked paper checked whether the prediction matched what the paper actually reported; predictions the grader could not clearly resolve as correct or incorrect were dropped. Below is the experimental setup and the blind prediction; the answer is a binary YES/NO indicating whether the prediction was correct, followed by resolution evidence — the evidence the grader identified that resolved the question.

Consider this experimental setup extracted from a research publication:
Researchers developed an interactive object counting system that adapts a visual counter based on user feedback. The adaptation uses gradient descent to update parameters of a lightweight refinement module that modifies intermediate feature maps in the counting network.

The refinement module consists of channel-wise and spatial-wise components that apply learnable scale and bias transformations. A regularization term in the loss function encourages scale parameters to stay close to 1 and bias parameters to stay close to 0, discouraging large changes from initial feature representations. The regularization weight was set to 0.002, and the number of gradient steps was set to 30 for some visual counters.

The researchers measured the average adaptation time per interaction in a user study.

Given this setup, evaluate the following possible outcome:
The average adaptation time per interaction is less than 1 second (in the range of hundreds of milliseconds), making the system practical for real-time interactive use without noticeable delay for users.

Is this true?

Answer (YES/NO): YES